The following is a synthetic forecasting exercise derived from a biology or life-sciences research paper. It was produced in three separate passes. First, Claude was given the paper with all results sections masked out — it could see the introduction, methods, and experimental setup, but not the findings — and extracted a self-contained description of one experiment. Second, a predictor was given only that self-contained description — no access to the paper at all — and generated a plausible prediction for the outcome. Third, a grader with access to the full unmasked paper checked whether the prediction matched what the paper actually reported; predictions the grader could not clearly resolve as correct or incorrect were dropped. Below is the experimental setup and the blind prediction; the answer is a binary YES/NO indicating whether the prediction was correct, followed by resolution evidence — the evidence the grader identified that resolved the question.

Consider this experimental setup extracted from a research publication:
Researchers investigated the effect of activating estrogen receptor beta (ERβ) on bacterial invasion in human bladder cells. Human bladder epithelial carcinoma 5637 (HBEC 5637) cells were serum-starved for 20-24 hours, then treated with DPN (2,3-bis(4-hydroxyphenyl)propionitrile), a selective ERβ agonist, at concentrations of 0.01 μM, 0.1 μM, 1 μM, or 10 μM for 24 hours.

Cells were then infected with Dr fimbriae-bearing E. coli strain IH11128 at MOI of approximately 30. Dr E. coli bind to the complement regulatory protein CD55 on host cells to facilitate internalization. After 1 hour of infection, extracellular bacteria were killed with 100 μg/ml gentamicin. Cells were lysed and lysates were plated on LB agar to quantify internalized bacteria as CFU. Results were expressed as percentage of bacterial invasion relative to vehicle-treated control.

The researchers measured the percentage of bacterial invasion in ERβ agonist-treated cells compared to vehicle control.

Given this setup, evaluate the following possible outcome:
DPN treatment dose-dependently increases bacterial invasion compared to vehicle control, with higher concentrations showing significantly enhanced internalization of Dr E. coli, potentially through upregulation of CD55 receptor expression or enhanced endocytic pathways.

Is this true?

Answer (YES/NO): NO